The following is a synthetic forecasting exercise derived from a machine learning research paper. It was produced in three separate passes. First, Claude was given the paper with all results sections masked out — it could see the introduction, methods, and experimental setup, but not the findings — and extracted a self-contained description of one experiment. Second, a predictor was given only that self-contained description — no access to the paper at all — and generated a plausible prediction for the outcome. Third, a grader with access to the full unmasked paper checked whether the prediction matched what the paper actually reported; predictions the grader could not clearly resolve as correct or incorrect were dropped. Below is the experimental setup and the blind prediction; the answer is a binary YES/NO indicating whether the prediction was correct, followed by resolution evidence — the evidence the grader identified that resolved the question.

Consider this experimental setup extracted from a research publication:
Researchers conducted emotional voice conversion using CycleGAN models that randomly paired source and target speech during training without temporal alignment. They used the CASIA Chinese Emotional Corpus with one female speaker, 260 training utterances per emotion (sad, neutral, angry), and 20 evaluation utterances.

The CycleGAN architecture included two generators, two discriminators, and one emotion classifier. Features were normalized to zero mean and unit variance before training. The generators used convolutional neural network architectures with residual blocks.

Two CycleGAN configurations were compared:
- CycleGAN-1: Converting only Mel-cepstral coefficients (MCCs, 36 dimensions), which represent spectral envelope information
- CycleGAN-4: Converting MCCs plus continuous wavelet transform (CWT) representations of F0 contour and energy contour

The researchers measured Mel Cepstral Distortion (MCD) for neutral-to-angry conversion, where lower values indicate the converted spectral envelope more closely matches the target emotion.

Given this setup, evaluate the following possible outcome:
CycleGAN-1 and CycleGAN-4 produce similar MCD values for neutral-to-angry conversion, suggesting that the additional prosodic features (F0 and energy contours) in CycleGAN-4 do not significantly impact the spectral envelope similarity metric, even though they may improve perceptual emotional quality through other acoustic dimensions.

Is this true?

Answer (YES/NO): NO